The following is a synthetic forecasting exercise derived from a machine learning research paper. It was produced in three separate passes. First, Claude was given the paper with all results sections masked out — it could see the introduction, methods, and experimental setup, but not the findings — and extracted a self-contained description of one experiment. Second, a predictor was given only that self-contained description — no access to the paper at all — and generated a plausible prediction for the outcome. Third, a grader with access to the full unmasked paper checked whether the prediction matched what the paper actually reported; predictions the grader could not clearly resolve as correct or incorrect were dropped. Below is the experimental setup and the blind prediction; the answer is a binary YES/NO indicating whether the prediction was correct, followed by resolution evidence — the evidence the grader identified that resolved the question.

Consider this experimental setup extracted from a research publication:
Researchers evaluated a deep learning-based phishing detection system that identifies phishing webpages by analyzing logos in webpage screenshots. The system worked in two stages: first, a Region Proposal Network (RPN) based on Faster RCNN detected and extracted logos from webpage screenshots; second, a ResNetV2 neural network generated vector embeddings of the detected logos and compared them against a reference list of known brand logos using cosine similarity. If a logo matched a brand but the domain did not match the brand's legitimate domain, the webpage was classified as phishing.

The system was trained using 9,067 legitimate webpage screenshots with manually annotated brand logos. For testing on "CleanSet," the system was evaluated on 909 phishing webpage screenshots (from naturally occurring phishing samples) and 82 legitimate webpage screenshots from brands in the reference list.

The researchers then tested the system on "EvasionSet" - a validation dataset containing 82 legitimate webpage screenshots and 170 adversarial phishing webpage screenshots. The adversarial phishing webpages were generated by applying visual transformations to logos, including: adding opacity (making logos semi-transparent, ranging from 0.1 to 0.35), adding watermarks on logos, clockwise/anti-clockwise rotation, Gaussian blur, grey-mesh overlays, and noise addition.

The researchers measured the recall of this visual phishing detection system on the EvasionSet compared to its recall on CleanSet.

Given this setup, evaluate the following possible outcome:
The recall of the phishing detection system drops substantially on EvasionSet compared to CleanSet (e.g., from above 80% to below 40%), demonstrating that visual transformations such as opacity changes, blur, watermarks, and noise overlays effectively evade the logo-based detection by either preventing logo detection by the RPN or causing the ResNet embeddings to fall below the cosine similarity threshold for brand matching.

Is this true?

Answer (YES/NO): NO